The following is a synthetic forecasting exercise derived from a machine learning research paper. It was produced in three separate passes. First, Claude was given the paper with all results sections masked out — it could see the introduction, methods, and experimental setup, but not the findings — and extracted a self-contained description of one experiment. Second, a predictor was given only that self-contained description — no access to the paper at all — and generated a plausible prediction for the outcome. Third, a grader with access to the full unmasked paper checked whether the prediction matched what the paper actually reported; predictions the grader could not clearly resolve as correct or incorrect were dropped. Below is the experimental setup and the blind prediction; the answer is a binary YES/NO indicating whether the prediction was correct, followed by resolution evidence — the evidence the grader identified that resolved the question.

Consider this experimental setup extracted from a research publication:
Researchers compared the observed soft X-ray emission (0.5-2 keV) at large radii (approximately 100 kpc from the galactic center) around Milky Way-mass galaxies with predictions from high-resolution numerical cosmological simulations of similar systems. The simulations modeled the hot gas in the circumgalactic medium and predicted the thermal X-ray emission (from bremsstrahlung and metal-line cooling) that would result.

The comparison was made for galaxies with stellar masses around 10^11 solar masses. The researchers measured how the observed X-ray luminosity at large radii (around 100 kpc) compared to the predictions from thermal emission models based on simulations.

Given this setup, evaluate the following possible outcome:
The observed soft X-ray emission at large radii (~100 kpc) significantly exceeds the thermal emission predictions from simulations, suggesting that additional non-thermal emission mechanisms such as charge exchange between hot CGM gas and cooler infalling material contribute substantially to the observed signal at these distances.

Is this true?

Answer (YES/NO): NO